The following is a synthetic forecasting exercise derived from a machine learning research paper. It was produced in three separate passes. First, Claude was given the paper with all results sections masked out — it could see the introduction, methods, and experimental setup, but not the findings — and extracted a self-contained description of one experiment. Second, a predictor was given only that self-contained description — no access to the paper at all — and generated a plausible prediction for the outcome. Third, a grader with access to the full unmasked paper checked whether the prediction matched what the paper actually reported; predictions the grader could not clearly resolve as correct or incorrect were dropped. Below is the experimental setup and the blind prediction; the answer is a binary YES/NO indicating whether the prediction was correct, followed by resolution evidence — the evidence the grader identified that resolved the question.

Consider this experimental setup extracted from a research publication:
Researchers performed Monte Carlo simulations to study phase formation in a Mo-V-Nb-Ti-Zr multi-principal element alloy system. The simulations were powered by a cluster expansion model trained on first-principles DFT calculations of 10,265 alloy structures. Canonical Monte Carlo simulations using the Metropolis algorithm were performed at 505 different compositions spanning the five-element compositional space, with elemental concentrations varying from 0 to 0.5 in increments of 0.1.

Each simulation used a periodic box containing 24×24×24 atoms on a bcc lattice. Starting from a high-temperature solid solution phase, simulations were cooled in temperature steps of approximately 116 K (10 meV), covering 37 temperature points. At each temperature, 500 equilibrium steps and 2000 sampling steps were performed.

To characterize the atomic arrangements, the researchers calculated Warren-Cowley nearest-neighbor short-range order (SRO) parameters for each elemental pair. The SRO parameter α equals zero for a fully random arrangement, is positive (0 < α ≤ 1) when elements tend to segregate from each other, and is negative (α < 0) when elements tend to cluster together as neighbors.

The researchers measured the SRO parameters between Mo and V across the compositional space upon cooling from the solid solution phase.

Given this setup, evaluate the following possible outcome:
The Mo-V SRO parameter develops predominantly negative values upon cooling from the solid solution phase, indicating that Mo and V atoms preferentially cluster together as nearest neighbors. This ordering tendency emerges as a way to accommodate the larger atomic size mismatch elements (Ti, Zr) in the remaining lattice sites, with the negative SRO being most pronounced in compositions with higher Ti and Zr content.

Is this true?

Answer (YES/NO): YES